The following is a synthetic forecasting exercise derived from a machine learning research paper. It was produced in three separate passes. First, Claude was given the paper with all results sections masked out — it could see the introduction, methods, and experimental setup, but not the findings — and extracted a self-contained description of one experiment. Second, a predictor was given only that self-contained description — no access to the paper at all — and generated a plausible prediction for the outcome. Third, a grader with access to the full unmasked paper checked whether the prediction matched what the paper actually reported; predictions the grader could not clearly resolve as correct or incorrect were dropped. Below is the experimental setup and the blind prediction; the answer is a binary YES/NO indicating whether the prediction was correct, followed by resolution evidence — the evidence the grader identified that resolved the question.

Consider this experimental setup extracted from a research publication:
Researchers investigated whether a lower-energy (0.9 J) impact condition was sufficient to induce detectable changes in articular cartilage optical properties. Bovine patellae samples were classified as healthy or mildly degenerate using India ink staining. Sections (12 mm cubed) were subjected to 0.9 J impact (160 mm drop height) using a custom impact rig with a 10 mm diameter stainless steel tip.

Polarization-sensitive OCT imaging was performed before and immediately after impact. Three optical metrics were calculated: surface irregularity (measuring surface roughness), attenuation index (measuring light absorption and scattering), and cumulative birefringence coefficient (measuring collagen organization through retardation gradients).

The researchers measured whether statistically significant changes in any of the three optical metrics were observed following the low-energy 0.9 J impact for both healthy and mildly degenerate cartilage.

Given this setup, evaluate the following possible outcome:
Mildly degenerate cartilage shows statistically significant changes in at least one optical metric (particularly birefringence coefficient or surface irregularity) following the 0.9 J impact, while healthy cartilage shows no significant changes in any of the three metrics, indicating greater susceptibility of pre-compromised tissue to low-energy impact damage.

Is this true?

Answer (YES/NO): NO